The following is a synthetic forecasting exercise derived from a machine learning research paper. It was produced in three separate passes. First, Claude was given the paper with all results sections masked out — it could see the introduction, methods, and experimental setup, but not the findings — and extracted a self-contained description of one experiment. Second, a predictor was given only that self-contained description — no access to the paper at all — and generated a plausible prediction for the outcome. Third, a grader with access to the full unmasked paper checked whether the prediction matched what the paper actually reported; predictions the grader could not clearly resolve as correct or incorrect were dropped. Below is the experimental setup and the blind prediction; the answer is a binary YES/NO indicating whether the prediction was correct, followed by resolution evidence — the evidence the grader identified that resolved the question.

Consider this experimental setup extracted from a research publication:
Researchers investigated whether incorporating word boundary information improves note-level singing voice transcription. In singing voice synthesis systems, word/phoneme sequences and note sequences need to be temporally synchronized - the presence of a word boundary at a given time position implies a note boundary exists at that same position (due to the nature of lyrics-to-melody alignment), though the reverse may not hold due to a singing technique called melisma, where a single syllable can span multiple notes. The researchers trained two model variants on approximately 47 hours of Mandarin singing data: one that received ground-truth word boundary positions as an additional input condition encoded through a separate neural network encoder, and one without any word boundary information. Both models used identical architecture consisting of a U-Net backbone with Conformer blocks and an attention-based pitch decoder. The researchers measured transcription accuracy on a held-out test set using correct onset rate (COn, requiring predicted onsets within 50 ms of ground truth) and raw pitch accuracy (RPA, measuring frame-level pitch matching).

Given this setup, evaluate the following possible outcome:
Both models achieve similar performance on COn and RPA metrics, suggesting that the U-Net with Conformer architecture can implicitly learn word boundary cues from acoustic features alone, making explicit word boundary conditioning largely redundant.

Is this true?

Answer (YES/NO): NO